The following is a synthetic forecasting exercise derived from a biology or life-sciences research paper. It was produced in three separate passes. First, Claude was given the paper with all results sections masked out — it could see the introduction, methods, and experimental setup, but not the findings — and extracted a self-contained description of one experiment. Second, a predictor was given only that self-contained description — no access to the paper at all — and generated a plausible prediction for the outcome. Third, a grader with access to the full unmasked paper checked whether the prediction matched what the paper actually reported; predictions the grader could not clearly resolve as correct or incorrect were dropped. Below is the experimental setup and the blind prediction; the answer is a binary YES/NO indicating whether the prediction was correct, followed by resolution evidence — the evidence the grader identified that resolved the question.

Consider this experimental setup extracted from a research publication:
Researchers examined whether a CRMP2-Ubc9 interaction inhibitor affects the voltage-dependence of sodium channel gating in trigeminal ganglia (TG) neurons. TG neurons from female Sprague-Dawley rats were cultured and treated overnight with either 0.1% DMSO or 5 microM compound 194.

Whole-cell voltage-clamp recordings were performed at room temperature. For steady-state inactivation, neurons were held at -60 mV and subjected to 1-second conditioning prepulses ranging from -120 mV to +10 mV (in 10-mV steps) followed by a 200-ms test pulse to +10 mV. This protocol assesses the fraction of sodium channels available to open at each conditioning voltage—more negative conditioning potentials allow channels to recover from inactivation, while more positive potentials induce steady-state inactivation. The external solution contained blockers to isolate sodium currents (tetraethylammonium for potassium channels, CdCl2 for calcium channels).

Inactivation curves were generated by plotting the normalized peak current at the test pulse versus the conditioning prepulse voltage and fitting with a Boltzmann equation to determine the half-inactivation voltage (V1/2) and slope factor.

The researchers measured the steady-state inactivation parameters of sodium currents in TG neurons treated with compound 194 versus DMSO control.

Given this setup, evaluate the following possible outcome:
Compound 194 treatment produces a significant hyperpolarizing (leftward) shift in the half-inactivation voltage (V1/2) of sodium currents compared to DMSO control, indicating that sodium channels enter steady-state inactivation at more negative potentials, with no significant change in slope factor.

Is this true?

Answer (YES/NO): YES